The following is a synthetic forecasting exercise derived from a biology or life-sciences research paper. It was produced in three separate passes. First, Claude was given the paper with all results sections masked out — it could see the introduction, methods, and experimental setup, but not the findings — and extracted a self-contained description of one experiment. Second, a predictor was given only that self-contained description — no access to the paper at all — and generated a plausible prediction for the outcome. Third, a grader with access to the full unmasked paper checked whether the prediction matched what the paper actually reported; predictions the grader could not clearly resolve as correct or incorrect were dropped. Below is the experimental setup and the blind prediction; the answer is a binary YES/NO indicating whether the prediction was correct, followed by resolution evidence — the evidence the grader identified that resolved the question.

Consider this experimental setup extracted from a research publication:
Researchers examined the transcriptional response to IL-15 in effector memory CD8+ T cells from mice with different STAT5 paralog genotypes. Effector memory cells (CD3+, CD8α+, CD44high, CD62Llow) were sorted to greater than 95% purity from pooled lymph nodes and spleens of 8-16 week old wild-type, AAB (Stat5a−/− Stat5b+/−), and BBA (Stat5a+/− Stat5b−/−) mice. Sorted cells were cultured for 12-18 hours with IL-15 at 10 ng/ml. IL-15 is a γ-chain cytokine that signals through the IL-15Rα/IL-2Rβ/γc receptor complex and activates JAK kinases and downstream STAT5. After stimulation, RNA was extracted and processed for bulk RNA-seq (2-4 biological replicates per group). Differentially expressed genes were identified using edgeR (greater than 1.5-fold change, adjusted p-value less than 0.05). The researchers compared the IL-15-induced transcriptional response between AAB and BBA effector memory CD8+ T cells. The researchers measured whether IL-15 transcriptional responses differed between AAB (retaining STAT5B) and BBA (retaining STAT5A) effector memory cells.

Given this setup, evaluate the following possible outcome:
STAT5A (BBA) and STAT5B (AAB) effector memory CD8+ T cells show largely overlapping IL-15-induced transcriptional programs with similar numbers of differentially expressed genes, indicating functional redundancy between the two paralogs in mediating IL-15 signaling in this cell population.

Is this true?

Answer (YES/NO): NO